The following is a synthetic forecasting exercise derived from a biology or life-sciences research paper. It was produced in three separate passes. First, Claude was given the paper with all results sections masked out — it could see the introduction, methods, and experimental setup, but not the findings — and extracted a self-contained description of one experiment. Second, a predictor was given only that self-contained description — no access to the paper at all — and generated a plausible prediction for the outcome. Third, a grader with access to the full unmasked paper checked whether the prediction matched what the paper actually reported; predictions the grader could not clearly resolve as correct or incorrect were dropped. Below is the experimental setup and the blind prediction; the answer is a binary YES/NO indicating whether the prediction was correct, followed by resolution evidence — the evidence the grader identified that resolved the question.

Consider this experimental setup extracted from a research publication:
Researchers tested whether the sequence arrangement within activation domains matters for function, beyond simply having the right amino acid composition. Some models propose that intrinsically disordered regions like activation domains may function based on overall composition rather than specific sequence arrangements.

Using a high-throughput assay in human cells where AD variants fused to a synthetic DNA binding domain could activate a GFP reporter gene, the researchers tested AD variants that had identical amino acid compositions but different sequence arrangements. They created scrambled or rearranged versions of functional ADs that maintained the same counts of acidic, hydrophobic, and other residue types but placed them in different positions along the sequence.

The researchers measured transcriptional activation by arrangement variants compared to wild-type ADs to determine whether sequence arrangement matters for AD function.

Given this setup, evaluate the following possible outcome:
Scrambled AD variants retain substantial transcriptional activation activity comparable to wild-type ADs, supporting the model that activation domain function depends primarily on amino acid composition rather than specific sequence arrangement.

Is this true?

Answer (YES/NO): NO